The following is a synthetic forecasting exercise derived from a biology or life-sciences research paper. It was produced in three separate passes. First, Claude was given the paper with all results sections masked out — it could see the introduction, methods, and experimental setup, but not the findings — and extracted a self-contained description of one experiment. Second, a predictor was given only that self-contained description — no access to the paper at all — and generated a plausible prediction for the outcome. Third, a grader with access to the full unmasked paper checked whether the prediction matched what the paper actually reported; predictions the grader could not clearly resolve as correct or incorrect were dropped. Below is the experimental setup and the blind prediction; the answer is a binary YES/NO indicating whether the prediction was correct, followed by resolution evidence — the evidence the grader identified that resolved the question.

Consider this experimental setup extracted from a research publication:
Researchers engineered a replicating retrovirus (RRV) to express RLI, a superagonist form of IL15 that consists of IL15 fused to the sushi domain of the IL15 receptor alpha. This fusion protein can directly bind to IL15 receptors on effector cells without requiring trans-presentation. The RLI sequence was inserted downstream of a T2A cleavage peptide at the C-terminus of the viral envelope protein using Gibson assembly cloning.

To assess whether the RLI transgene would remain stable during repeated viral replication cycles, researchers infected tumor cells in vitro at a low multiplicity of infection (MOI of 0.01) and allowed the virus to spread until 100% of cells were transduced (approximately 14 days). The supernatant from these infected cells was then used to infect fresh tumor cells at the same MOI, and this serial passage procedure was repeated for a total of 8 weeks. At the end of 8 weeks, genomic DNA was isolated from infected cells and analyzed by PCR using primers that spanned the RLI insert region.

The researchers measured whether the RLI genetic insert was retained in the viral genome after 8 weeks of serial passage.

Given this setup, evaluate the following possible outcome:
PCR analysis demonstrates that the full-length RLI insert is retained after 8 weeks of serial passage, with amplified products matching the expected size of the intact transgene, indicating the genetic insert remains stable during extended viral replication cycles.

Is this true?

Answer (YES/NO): YES